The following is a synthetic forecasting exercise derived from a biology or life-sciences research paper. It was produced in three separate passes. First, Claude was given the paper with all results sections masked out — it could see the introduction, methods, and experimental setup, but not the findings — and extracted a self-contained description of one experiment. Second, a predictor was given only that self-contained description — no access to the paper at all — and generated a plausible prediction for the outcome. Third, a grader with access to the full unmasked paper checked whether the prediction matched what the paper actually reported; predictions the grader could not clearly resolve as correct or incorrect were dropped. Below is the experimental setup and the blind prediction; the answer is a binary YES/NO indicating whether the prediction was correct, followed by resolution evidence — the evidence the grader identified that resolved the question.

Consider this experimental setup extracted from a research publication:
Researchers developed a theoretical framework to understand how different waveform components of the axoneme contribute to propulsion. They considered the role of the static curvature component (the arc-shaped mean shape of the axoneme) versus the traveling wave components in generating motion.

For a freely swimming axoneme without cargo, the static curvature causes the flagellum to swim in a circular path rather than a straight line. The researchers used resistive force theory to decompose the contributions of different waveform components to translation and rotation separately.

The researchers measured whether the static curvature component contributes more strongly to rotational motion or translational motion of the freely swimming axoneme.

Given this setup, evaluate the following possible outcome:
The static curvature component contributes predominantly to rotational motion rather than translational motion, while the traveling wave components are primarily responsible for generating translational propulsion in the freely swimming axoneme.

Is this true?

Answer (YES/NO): YES